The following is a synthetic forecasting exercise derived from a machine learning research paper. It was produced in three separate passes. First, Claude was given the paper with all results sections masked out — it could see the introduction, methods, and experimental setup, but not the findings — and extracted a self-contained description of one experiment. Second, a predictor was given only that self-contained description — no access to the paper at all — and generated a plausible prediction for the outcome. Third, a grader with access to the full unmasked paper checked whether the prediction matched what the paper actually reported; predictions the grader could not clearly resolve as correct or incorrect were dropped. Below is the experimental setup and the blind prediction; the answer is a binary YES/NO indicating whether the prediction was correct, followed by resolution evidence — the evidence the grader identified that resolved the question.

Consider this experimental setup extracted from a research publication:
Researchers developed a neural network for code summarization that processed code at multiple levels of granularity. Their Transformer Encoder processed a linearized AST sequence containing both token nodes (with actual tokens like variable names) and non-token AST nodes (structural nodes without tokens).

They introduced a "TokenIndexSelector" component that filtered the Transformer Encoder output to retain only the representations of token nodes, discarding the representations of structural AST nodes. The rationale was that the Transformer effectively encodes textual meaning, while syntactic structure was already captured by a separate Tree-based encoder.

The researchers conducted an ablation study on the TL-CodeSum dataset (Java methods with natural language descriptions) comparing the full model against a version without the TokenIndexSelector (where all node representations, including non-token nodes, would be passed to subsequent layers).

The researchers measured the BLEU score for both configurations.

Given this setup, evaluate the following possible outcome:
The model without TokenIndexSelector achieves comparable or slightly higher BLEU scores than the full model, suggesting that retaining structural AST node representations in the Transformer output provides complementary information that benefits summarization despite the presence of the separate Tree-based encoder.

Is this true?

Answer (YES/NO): NO